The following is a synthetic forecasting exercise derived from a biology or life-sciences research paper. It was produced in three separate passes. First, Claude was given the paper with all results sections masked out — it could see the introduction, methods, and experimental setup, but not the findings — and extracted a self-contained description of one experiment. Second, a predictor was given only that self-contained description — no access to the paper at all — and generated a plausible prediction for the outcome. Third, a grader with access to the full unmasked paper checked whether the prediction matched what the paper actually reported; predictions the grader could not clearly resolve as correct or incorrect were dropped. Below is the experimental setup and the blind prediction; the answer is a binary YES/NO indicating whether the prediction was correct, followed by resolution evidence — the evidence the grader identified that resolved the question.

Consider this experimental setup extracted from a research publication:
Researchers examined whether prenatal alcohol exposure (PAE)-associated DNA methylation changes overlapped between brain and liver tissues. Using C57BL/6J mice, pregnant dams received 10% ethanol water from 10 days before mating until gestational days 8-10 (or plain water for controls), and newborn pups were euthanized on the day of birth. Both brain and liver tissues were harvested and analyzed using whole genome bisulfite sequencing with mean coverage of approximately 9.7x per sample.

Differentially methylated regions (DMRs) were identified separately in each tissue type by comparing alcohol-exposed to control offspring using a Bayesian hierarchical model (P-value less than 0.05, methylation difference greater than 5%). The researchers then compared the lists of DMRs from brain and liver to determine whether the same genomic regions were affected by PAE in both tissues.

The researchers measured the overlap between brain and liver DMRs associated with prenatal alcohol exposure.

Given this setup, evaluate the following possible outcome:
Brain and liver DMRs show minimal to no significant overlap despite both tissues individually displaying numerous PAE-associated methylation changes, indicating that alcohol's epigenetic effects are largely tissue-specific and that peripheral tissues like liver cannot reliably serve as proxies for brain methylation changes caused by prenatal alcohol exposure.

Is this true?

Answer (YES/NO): YES